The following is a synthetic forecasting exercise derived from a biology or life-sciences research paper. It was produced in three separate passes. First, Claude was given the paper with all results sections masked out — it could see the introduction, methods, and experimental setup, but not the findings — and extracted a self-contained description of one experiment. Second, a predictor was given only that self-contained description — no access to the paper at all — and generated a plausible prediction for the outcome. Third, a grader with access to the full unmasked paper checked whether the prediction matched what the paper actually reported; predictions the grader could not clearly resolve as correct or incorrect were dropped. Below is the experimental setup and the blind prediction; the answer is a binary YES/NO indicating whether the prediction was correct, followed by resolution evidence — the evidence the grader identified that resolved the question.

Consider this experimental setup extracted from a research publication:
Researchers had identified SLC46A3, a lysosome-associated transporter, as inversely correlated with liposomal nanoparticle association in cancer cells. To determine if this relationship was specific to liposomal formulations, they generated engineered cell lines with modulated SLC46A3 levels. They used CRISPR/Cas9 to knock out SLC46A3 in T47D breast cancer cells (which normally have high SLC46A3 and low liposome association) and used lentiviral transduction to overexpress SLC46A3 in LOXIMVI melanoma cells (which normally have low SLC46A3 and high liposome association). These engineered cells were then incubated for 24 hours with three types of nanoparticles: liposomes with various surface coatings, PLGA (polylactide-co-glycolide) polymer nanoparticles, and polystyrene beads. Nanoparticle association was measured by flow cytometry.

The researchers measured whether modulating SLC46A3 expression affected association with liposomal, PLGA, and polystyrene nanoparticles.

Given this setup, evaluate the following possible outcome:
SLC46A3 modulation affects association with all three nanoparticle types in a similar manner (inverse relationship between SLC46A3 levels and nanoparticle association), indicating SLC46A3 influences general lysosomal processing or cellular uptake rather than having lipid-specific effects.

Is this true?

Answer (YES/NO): NO